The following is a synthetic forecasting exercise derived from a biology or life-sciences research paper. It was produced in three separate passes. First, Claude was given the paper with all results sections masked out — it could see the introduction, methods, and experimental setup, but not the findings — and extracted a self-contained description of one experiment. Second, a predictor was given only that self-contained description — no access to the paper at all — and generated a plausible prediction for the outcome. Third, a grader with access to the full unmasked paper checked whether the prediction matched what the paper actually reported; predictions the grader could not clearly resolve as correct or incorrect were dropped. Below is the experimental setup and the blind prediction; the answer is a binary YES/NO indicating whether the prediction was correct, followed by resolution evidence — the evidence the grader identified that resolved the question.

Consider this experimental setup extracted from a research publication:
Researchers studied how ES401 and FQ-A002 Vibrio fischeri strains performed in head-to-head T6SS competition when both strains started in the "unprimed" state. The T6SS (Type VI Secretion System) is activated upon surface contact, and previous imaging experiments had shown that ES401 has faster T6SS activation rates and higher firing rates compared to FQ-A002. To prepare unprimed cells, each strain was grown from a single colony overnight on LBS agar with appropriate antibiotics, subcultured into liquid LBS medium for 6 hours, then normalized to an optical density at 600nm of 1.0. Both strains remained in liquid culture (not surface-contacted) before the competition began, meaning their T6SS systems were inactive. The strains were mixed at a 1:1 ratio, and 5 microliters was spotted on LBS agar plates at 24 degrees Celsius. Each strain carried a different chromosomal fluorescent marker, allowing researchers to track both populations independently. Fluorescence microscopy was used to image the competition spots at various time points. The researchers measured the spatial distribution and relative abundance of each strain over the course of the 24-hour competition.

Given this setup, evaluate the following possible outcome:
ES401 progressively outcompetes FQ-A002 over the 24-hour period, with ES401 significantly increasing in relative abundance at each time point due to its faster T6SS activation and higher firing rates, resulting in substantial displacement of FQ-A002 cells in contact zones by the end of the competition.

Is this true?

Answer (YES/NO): YES